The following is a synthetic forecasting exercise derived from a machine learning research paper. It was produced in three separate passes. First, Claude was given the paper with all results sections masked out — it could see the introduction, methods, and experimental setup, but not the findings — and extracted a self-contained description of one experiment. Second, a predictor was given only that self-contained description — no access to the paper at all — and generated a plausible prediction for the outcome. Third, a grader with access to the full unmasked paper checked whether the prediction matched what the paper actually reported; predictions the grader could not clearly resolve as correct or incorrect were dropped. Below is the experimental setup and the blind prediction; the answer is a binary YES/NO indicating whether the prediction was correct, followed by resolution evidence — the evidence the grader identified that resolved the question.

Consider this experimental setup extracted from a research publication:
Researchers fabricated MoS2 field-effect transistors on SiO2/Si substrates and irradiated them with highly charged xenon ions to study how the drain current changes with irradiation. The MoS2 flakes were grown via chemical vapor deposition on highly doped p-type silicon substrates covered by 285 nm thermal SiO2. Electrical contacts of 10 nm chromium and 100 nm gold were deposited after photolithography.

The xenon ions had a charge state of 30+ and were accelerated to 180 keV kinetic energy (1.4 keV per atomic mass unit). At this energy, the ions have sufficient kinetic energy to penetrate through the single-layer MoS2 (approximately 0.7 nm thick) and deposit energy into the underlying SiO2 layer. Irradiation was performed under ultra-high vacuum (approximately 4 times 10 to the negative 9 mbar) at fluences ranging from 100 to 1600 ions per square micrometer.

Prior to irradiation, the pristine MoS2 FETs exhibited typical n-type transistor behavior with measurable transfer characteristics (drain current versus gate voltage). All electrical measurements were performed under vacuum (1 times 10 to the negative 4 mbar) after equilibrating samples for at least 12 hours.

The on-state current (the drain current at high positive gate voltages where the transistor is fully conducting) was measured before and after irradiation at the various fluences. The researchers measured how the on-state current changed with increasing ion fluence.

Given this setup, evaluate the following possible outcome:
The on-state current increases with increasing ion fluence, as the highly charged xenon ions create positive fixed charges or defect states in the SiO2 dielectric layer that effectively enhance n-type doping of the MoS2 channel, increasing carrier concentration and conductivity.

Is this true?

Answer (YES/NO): NO